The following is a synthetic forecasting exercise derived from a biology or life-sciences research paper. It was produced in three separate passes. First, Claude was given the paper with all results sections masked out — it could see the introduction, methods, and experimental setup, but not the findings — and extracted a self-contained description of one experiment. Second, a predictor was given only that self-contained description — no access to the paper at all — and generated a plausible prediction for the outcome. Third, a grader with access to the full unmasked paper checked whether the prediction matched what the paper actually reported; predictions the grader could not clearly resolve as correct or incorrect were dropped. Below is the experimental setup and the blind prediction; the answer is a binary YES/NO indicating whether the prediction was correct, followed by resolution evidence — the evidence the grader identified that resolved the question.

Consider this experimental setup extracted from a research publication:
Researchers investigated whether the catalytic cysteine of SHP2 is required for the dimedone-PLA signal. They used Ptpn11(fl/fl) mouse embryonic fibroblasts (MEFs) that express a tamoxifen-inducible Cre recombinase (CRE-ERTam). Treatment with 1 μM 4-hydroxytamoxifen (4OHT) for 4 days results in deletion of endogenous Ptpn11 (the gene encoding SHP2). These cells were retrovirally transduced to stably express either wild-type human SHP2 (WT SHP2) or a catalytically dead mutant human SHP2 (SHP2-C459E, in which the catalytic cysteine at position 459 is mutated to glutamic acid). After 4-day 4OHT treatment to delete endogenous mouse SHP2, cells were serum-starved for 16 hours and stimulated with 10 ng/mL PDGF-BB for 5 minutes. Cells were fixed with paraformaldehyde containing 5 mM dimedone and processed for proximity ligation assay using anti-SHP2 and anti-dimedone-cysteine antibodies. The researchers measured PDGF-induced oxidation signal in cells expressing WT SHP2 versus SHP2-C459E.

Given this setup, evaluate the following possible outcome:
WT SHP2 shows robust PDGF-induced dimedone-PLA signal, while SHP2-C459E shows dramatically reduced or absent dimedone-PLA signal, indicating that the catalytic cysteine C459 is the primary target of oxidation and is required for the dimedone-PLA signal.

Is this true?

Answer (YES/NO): YES